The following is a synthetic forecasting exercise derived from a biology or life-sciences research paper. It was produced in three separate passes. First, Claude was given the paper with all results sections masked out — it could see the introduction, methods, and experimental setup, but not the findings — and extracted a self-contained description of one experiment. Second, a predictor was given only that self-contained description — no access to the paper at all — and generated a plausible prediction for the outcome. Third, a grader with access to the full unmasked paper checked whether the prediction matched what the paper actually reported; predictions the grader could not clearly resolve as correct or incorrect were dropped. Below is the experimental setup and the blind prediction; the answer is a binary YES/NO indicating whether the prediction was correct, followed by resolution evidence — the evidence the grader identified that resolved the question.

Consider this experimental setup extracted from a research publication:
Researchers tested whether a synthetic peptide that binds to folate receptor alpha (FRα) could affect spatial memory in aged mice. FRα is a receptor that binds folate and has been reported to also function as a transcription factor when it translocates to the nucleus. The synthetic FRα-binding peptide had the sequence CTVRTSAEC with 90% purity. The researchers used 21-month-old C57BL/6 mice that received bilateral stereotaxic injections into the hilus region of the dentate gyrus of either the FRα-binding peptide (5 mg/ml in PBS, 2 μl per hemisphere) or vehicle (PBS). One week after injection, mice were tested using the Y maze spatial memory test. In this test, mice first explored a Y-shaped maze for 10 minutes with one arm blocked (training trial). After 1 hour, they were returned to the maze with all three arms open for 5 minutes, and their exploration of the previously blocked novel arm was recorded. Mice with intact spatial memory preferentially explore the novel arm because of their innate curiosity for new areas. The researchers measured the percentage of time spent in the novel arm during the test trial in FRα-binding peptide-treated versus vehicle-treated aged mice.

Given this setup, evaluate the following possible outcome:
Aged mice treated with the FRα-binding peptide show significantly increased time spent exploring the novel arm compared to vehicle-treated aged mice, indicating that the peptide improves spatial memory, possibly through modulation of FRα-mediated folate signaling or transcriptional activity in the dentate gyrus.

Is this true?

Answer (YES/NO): NO